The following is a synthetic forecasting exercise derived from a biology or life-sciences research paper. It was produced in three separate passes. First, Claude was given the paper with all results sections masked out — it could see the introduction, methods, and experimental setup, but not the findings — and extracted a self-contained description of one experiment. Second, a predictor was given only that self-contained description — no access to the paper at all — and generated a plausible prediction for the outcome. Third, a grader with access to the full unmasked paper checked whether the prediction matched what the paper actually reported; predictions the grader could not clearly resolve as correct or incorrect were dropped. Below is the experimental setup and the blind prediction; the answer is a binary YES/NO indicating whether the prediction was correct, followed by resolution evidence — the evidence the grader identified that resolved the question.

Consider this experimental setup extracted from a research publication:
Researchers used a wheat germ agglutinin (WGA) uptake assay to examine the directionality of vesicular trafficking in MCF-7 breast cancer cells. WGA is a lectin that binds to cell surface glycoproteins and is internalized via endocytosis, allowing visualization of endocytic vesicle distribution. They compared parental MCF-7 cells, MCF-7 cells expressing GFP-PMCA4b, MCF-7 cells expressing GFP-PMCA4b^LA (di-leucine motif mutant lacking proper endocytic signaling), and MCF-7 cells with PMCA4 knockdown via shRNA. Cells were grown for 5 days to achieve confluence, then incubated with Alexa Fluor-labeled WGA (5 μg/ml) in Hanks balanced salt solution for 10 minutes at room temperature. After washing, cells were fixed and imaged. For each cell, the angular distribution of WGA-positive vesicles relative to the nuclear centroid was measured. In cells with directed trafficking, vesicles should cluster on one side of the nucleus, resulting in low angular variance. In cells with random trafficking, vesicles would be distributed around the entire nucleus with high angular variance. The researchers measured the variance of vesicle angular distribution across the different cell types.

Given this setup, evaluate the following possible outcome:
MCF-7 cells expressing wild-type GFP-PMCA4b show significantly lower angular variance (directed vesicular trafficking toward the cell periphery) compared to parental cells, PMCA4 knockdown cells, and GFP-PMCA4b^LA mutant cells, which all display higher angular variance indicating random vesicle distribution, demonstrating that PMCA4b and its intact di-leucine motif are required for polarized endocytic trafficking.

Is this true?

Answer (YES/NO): YES